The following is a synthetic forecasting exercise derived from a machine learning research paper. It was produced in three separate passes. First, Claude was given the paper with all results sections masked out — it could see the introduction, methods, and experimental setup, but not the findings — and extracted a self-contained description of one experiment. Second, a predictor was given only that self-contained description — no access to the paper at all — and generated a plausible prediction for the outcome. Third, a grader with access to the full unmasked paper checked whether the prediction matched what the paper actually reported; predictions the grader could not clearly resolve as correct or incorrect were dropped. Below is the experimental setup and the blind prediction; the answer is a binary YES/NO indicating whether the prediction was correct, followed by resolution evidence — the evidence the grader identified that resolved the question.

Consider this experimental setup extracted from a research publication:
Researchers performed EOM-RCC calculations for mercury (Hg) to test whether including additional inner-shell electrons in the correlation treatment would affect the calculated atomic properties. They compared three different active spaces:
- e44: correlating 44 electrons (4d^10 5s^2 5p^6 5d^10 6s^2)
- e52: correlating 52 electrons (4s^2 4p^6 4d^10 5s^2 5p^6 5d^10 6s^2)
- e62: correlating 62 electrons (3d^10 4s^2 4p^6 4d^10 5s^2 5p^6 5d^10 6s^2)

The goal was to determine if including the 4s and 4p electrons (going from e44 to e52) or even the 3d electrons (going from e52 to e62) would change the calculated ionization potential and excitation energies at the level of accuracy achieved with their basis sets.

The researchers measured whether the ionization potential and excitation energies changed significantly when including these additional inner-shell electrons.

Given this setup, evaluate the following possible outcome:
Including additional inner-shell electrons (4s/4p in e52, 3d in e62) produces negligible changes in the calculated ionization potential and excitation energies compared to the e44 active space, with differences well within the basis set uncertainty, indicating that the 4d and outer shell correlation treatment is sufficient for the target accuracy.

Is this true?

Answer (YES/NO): YES